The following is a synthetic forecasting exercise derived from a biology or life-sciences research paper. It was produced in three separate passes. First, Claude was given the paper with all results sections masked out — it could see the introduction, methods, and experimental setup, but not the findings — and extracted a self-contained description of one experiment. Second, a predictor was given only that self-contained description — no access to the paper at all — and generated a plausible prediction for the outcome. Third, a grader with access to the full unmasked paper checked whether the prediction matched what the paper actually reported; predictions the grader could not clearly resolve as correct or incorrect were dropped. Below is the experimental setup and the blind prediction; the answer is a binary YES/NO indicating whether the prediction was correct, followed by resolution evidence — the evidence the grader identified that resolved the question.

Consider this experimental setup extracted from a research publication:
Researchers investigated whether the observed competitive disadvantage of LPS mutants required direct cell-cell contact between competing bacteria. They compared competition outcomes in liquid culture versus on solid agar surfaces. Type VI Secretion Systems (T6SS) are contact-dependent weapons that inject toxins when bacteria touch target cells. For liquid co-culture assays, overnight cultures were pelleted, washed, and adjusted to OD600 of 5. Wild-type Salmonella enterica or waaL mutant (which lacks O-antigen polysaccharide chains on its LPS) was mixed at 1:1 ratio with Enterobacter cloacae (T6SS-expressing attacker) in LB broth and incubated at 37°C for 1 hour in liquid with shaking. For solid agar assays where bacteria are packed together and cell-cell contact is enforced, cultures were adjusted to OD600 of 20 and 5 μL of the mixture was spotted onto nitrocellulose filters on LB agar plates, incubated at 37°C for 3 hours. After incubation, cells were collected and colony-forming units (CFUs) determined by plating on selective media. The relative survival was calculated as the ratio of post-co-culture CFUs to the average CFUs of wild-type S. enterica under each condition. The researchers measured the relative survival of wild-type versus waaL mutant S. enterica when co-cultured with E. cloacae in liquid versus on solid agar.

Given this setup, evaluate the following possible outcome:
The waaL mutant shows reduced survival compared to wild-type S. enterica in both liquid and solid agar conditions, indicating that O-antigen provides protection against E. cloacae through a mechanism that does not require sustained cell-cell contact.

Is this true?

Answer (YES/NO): NO